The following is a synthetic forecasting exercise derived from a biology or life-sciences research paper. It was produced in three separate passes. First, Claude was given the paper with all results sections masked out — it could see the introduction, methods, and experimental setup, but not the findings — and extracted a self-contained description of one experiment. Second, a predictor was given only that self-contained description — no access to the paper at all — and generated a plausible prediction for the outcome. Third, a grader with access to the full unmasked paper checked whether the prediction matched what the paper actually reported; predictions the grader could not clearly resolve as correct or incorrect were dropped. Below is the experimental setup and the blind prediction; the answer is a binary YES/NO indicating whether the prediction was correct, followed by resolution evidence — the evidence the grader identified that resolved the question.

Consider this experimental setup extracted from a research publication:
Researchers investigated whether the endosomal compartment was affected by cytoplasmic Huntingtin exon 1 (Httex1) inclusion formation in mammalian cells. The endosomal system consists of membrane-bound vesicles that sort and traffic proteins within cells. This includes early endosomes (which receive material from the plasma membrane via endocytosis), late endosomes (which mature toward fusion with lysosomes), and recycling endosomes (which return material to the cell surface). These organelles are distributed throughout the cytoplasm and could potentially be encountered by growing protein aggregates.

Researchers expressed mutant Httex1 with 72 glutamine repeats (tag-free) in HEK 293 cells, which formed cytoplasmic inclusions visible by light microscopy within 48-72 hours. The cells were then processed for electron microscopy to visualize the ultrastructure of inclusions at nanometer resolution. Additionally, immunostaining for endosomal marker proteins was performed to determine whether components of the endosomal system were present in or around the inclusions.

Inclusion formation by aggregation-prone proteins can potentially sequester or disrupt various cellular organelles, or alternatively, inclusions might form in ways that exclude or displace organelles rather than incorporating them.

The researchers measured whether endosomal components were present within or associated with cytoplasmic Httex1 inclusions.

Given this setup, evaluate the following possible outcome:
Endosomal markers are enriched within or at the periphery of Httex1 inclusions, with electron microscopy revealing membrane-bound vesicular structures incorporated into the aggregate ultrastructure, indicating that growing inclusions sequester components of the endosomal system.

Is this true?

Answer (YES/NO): YES